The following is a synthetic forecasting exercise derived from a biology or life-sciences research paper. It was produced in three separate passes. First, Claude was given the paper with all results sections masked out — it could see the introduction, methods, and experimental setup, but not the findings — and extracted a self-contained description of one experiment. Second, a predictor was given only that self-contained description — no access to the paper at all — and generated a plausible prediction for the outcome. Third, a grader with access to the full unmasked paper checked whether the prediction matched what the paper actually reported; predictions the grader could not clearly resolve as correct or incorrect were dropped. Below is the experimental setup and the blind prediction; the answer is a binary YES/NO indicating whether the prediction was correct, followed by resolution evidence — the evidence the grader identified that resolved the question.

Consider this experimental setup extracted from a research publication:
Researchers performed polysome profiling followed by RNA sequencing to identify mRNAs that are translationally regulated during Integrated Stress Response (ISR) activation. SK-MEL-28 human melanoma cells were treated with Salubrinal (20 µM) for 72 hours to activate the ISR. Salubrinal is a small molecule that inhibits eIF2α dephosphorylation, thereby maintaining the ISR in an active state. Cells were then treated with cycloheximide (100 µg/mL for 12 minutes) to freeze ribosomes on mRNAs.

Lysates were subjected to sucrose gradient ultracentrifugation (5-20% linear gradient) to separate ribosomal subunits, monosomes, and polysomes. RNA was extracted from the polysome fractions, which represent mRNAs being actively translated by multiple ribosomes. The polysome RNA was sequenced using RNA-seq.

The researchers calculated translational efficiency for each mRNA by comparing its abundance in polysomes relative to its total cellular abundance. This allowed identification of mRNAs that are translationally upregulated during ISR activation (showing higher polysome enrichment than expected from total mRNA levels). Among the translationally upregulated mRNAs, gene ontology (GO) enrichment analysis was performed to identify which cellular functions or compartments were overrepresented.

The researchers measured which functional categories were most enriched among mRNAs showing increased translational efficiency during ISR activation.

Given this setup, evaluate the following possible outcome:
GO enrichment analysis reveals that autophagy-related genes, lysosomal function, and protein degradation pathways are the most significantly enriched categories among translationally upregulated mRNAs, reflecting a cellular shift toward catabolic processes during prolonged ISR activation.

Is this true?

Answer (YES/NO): NO